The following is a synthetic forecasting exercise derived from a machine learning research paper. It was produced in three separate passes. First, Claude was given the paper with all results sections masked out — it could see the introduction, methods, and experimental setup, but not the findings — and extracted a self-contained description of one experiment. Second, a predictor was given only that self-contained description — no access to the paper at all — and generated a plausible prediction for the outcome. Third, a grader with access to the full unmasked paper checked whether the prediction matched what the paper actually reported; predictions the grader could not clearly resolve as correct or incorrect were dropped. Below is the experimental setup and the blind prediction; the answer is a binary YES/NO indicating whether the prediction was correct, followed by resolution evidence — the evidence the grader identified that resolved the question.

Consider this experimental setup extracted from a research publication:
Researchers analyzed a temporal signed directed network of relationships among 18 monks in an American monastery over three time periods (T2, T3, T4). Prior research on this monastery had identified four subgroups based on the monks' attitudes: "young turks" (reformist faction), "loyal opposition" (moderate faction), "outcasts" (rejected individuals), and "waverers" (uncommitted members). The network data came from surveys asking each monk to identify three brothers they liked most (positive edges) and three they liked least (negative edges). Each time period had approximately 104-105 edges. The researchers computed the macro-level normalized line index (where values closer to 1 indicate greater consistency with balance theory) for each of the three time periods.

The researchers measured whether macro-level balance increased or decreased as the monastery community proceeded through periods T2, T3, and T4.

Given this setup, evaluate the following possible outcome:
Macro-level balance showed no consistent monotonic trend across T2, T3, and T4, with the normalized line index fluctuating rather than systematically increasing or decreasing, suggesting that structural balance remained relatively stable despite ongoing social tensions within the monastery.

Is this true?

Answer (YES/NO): NO